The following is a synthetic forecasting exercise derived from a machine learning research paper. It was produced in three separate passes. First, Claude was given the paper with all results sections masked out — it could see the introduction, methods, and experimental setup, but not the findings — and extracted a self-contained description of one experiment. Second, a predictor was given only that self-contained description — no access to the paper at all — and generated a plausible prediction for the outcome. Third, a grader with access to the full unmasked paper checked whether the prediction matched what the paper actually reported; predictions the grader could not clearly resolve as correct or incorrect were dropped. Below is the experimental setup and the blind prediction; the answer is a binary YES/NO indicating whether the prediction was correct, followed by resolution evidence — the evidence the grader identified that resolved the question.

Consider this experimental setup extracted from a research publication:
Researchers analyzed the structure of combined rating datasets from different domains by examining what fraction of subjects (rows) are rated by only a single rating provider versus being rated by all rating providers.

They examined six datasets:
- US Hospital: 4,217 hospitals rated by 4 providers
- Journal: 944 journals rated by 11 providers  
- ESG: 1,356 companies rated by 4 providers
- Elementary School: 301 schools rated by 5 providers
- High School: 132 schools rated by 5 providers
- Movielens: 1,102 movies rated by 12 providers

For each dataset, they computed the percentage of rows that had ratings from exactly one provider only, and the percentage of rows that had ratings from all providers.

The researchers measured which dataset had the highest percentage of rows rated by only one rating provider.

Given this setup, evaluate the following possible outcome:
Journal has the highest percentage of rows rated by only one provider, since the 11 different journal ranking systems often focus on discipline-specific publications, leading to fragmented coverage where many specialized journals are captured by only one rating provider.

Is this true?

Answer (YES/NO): NO